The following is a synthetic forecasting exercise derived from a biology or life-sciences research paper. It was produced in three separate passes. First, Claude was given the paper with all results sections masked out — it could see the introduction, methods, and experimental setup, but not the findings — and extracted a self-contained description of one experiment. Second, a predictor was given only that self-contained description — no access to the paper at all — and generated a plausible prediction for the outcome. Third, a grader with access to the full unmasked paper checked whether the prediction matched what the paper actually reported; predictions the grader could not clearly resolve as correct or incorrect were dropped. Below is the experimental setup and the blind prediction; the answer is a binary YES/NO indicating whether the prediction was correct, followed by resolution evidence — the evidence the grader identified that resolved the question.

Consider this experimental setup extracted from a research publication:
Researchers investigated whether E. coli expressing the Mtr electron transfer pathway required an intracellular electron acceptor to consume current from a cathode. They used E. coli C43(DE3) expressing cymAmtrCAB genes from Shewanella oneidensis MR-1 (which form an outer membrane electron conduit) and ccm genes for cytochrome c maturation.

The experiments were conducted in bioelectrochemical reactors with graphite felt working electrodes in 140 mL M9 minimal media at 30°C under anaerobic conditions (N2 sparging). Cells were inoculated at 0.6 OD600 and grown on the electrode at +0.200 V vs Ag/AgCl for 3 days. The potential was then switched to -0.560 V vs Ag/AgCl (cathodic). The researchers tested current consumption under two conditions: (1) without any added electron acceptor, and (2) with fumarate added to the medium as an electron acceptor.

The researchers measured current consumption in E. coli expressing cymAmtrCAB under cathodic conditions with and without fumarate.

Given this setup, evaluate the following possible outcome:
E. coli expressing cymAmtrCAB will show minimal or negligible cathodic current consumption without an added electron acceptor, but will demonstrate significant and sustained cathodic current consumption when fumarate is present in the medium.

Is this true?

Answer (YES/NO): YES